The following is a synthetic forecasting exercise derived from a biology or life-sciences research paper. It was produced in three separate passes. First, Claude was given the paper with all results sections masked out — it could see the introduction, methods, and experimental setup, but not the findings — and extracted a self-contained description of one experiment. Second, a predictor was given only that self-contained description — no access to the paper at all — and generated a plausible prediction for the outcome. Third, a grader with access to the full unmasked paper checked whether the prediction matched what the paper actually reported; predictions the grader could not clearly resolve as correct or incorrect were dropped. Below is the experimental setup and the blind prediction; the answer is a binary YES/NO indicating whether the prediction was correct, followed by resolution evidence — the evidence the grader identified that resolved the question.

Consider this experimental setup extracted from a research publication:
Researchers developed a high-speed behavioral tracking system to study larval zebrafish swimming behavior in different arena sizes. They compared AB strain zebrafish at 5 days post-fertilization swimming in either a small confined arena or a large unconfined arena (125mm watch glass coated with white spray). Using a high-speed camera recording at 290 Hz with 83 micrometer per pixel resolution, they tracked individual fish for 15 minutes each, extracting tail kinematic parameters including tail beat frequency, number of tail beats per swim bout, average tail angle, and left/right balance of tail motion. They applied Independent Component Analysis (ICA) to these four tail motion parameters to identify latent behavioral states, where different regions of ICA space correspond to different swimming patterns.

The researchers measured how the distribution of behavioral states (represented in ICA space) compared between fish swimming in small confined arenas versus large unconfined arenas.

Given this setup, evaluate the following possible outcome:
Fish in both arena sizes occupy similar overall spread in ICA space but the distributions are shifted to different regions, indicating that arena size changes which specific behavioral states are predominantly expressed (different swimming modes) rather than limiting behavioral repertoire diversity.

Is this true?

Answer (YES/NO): NO